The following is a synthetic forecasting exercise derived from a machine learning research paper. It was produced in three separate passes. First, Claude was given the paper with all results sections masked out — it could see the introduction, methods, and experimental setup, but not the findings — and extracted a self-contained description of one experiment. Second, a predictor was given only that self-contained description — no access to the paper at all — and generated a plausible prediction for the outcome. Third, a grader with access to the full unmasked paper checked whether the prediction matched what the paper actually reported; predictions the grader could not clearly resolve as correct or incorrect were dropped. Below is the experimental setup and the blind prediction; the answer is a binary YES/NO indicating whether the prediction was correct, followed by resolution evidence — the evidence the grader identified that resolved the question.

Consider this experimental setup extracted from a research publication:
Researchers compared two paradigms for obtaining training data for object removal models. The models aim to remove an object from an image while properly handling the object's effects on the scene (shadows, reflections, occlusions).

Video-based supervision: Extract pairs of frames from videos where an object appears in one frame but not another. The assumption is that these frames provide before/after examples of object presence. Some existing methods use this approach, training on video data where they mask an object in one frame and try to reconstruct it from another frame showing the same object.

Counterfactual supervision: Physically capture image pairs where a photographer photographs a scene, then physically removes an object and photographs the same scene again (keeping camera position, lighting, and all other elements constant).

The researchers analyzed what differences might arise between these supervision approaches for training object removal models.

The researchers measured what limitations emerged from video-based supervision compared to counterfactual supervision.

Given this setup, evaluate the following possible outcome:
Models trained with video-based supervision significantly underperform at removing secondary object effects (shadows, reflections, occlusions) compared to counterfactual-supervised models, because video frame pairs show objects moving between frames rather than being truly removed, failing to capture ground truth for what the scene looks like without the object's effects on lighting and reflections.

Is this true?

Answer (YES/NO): YES